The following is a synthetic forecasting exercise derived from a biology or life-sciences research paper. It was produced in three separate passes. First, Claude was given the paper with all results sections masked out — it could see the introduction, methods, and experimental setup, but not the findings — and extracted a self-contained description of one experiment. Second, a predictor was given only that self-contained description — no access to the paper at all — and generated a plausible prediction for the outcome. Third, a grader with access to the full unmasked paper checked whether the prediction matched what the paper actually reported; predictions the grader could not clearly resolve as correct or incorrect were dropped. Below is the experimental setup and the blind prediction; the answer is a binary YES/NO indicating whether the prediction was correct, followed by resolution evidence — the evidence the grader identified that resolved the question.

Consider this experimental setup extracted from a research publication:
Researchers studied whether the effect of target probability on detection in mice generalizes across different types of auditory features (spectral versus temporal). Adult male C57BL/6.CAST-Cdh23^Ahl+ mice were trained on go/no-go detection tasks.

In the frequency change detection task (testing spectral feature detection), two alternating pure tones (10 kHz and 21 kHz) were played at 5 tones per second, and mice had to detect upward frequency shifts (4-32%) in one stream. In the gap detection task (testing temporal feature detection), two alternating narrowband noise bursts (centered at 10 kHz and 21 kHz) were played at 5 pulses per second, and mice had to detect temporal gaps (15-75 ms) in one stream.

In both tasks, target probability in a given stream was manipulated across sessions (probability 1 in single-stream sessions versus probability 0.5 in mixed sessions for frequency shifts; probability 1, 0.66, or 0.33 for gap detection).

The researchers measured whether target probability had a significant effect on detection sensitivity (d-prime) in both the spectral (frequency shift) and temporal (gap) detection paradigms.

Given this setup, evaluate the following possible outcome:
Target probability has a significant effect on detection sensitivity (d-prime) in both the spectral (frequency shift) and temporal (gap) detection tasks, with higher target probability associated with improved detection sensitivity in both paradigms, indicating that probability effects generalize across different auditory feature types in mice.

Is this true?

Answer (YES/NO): NO